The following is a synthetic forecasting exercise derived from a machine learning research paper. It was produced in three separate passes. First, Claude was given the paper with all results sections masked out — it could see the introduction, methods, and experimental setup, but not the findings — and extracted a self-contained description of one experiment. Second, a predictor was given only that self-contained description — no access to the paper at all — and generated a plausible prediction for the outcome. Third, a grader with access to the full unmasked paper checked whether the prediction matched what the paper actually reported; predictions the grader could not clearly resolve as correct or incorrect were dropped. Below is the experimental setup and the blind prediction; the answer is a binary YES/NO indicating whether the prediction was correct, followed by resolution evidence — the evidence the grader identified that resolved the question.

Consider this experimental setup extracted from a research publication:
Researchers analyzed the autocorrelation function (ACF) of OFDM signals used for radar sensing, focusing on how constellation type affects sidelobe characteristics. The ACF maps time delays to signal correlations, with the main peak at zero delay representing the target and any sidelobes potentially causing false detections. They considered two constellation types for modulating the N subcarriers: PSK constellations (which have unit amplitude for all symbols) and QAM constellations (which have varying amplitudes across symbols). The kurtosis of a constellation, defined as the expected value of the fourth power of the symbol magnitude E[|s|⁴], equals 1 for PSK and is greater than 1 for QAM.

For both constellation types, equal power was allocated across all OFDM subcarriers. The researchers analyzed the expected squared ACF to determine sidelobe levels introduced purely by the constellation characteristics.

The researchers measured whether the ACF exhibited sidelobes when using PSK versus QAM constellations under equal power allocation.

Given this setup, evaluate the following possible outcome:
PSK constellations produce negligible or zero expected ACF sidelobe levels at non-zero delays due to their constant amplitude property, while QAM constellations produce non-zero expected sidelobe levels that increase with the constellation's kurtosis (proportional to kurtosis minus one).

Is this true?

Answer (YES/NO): YES